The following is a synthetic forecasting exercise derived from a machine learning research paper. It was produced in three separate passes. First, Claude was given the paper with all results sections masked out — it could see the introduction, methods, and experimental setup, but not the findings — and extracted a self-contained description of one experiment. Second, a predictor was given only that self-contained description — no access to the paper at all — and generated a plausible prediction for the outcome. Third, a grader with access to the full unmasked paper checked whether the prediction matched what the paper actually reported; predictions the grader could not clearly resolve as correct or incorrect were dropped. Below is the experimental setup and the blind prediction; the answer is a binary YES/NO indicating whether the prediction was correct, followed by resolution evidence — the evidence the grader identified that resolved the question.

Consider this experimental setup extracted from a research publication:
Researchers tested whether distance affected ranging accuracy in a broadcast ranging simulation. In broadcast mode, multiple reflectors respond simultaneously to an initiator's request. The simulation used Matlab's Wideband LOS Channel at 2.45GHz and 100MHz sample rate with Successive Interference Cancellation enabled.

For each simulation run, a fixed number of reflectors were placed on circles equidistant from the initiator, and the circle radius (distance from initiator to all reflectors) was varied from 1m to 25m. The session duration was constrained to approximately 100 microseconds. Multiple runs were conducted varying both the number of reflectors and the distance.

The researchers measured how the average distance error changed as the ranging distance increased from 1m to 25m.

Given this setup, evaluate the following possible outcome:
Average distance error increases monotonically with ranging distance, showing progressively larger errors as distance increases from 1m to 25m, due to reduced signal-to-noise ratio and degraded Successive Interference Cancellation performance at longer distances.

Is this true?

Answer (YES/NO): NO